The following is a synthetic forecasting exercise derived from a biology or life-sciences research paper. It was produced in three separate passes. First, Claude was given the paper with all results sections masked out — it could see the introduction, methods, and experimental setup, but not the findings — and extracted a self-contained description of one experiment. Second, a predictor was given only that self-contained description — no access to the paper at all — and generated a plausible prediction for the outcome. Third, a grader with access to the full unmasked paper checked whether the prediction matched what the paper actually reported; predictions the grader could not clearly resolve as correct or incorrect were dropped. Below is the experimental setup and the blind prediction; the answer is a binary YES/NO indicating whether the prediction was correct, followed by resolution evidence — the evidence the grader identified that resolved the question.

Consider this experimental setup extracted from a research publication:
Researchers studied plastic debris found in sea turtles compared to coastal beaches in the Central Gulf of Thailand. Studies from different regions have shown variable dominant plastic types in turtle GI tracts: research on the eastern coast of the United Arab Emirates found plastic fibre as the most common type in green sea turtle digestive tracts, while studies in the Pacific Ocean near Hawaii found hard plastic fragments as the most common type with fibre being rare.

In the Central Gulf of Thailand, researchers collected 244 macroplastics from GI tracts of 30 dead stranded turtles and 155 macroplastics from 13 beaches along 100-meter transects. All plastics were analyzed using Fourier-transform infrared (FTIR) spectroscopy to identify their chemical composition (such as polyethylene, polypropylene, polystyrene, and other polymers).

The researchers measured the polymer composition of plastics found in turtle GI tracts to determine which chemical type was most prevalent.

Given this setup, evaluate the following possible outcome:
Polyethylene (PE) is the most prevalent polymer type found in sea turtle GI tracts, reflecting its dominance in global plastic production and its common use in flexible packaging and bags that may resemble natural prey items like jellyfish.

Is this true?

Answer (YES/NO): NO